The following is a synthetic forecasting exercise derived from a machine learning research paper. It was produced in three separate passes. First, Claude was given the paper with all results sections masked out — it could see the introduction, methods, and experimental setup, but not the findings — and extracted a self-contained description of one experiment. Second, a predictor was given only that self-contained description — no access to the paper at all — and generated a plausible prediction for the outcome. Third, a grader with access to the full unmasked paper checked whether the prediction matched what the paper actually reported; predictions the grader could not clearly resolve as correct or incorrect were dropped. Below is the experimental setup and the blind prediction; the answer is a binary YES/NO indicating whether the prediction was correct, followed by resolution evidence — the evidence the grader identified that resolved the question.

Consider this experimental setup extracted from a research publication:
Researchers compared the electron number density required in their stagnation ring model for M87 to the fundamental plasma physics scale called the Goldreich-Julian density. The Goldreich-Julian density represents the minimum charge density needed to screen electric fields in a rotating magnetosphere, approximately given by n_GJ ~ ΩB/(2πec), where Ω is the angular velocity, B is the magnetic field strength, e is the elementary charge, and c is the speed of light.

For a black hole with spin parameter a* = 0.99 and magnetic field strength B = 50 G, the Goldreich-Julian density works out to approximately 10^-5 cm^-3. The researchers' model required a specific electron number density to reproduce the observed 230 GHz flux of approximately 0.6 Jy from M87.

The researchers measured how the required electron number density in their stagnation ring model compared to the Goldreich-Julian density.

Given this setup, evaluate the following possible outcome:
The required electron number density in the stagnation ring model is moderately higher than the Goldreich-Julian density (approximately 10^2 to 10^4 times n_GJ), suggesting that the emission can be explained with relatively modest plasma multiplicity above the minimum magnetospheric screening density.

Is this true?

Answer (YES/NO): NO